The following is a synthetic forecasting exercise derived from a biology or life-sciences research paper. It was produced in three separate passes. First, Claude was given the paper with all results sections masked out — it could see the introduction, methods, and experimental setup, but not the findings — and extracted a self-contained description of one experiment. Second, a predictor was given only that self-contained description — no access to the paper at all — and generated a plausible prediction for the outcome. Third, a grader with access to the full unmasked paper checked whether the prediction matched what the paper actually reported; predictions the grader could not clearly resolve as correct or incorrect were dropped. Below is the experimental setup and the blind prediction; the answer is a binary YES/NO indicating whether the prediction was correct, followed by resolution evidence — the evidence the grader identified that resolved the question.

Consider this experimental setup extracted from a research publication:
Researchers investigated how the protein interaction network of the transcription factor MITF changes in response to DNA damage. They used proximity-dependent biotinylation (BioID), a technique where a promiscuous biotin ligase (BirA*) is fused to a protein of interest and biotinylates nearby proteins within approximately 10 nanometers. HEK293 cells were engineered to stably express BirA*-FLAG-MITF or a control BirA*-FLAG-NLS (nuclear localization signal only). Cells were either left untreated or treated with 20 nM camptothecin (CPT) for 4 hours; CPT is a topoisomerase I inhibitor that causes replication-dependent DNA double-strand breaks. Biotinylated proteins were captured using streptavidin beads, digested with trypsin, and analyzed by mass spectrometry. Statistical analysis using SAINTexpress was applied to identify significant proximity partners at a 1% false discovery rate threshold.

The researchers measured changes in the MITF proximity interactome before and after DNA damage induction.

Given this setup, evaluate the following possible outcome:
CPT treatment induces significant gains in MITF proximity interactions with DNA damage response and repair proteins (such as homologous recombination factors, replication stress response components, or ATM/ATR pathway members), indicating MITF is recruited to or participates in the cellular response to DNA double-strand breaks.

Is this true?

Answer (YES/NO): YES